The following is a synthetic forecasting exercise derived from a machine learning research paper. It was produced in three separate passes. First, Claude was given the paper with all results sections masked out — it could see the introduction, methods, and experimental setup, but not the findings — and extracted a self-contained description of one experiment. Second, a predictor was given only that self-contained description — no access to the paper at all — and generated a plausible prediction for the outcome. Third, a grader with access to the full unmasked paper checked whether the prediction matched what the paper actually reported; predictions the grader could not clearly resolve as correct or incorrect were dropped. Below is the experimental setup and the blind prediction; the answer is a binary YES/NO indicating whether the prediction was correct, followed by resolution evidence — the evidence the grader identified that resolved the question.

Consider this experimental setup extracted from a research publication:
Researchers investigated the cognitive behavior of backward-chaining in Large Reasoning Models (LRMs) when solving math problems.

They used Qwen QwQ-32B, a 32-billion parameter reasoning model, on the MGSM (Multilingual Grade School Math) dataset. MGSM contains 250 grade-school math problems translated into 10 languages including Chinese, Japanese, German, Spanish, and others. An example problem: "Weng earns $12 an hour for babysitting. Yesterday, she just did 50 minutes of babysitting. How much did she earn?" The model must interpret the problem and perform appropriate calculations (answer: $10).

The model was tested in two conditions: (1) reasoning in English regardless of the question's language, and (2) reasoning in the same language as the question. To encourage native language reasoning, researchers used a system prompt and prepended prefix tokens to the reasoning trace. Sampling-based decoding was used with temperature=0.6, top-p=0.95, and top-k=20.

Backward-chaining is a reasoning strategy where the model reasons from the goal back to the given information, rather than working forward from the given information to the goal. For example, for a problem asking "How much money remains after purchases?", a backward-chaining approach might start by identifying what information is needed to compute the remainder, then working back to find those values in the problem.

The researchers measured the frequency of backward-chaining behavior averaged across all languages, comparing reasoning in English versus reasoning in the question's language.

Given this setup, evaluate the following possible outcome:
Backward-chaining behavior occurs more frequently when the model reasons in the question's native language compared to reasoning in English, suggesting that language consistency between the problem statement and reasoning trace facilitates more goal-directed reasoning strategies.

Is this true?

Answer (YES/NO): NO